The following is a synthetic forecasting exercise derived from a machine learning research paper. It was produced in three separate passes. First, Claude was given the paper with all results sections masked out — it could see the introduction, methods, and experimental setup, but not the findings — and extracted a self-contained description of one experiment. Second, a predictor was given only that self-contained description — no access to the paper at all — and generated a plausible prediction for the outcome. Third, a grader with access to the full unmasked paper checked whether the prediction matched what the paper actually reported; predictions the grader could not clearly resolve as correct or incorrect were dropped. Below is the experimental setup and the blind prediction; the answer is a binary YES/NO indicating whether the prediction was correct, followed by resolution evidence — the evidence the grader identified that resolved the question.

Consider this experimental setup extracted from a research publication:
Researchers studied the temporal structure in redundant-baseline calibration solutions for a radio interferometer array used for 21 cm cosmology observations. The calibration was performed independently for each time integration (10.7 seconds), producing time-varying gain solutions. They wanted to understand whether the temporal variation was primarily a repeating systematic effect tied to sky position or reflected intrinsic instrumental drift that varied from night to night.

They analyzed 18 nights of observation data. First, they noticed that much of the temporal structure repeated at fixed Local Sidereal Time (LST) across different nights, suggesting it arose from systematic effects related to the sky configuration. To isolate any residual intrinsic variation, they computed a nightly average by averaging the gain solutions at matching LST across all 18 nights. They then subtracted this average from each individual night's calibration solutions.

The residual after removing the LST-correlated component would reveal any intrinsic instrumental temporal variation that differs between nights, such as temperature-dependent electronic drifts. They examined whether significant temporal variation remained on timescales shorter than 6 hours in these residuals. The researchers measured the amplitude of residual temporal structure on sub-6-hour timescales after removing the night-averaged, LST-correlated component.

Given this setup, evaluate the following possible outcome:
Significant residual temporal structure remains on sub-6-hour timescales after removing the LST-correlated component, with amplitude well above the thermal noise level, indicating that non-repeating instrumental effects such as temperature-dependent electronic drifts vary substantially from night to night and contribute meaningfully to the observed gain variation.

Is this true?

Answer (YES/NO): NO